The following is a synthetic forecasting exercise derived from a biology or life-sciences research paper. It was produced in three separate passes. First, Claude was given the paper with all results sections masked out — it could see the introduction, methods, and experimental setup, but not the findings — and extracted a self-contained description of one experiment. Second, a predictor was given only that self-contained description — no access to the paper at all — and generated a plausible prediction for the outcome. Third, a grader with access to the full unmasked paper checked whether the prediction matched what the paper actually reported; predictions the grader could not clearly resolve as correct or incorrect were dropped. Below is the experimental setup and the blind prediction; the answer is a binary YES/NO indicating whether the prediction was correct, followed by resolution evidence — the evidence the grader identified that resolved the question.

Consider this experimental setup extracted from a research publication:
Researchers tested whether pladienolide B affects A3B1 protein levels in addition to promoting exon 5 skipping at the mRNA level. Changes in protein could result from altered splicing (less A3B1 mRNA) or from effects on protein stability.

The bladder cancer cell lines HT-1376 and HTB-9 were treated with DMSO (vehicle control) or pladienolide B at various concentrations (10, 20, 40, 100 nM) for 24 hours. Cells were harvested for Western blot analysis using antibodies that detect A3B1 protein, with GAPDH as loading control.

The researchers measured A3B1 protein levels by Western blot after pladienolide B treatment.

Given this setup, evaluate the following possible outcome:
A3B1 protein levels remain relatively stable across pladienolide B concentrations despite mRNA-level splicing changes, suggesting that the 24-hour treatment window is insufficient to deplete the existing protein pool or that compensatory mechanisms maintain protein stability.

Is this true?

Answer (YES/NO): NO